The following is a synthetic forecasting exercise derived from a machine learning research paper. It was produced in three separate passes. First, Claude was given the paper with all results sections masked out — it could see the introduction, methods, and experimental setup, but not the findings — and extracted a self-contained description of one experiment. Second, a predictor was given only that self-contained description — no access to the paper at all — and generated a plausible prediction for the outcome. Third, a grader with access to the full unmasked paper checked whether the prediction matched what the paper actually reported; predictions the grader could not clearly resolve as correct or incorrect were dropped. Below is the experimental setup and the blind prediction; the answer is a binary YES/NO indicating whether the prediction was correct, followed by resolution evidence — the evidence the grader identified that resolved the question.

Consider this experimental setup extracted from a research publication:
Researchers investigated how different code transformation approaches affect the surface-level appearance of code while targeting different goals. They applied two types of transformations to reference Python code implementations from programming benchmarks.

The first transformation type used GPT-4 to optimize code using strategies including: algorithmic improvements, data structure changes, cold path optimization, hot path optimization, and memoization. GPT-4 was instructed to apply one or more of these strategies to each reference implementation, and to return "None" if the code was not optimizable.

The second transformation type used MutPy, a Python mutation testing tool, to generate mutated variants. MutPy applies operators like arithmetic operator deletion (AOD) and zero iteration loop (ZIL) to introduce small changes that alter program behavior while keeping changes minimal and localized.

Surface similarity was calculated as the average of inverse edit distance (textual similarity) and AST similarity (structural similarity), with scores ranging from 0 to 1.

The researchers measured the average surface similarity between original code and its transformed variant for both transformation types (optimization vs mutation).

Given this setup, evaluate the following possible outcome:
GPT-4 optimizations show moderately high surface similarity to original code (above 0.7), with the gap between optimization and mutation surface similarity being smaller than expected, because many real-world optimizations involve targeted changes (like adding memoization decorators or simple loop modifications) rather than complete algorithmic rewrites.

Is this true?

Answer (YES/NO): NO